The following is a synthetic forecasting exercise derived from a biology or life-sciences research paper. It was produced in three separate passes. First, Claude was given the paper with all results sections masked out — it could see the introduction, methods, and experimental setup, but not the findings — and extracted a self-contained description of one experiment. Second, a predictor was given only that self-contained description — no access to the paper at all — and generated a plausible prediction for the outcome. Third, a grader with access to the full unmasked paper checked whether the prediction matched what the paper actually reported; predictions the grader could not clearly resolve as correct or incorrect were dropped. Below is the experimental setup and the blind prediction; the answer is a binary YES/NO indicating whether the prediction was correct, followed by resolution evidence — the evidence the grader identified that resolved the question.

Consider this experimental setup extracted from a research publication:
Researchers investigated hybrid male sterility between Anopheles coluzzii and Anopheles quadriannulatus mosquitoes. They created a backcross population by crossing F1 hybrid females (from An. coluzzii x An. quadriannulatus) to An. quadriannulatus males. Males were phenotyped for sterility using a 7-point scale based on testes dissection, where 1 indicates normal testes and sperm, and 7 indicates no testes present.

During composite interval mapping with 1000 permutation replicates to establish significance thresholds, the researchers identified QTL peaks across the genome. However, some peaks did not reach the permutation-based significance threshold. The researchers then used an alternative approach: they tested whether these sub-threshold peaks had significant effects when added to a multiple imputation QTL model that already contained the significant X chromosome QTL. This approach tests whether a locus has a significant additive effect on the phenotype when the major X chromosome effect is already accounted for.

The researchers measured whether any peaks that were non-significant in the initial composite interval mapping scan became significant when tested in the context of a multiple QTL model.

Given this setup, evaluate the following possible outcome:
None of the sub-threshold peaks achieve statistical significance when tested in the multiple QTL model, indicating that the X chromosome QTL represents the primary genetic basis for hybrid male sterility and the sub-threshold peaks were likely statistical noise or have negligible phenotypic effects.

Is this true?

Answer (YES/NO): NO